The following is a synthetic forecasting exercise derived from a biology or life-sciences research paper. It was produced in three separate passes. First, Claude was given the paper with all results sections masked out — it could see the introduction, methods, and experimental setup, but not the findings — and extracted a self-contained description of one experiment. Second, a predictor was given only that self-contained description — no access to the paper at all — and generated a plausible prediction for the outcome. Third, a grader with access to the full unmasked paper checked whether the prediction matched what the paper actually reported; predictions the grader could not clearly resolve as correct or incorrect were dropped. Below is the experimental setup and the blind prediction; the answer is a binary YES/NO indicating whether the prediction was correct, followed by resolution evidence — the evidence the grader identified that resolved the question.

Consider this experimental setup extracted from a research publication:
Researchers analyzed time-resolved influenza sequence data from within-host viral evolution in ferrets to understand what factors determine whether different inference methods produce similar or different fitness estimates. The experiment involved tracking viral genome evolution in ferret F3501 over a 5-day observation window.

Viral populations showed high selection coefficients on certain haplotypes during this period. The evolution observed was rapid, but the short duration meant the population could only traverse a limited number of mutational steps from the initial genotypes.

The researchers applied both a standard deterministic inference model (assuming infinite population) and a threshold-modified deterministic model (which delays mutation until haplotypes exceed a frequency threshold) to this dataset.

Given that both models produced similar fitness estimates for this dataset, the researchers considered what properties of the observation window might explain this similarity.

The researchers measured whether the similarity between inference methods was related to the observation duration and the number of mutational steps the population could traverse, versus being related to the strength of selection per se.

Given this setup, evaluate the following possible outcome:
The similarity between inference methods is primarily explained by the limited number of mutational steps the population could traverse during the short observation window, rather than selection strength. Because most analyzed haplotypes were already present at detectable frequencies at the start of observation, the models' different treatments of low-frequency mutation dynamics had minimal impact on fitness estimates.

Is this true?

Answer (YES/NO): NO